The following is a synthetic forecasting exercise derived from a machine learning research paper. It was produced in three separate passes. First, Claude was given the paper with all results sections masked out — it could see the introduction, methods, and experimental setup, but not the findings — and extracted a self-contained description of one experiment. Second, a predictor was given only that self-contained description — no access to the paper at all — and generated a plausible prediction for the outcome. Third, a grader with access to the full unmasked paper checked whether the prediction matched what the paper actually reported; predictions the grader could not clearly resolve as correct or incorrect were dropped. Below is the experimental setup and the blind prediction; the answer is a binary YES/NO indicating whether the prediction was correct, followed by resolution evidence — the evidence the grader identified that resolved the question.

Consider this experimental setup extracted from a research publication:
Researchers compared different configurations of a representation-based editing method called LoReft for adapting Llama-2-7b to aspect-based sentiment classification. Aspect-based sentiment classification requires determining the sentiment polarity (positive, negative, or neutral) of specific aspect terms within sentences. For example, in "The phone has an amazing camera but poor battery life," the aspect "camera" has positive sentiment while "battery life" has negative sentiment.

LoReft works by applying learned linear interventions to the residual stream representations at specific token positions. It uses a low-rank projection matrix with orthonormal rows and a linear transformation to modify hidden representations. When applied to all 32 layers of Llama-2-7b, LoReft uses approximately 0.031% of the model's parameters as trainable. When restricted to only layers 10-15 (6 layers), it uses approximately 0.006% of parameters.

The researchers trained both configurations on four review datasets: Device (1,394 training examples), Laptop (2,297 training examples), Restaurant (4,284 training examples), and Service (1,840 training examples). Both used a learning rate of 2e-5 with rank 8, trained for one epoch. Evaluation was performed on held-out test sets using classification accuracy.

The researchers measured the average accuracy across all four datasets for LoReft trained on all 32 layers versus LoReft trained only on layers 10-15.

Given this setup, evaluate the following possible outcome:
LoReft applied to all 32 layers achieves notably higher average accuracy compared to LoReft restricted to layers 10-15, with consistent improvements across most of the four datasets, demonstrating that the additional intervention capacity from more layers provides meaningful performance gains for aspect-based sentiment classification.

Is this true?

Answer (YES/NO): NO